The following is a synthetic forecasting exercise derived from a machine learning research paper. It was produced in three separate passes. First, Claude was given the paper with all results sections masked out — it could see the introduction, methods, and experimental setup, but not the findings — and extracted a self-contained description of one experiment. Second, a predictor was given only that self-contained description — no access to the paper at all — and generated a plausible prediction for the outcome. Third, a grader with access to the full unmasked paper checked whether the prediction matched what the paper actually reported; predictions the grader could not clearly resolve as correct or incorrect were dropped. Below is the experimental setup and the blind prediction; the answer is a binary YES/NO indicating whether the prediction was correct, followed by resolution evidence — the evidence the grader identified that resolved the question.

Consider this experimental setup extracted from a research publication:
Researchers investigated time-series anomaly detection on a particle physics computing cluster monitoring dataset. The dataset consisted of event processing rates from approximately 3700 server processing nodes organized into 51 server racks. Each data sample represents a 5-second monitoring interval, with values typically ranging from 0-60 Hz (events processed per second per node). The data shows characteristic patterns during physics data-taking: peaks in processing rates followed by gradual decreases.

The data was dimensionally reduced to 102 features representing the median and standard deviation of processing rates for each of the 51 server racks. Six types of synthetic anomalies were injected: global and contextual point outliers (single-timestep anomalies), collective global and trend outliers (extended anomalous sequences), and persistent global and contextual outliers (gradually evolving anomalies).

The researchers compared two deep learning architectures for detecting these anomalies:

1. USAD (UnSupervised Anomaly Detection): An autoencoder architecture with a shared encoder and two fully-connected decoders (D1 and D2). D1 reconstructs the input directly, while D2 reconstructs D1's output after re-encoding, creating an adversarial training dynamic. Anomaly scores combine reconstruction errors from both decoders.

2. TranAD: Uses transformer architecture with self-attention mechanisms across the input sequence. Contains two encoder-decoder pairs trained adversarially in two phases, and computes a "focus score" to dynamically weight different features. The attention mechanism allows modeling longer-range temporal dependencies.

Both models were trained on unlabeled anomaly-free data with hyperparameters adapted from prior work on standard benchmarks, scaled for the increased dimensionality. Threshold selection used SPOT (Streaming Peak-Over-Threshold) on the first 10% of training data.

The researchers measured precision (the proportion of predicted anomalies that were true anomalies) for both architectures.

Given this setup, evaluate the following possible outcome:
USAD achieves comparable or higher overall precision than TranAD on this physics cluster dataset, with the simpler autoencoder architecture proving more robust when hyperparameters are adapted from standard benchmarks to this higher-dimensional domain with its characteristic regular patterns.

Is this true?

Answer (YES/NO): YES